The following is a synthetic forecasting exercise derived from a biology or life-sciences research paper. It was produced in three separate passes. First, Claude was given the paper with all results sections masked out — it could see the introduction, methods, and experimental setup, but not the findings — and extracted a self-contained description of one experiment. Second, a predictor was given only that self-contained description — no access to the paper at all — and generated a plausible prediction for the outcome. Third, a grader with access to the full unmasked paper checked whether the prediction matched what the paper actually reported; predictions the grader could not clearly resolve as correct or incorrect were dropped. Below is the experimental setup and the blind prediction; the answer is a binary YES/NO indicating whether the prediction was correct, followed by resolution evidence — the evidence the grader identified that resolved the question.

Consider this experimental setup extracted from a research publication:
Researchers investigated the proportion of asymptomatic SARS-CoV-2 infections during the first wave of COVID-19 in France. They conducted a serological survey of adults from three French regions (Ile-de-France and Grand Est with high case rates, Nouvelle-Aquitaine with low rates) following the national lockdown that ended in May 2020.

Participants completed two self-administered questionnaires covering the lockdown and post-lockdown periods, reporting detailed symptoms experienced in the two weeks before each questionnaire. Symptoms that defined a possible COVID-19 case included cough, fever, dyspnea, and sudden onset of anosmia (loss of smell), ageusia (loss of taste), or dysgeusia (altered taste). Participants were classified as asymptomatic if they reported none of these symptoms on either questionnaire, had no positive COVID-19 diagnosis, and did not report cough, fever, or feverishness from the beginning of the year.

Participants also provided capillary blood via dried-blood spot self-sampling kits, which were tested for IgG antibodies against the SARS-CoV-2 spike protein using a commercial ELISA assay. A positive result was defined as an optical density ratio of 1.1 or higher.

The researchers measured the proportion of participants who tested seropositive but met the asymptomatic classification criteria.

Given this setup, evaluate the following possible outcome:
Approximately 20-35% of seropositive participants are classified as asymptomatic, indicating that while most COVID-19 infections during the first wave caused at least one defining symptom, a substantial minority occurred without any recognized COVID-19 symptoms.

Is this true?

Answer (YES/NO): YES